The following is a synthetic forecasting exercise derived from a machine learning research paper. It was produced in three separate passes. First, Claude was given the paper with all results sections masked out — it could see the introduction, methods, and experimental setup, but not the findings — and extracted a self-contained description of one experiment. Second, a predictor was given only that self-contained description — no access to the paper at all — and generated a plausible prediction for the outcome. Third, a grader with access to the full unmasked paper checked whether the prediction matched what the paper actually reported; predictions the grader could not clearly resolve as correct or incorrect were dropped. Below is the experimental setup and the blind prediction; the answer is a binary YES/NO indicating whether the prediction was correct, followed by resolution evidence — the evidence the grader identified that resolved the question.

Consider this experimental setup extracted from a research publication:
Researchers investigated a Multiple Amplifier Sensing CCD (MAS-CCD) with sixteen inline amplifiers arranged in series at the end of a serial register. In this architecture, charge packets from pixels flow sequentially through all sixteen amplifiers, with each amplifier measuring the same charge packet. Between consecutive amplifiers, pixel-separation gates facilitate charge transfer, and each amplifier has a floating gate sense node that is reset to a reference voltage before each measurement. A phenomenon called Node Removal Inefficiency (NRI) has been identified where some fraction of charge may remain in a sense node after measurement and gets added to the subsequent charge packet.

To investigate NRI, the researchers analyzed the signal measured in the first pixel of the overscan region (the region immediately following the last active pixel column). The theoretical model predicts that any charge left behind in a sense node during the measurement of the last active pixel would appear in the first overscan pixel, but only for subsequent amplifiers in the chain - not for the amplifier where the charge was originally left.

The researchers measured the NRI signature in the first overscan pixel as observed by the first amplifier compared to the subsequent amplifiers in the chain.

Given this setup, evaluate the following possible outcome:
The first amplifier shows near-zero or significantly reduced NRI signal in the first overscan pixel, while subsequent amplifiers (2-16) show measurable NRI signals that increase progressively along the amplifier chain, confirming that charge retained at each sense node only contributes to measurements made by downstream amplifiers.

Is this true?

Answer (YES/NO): YES